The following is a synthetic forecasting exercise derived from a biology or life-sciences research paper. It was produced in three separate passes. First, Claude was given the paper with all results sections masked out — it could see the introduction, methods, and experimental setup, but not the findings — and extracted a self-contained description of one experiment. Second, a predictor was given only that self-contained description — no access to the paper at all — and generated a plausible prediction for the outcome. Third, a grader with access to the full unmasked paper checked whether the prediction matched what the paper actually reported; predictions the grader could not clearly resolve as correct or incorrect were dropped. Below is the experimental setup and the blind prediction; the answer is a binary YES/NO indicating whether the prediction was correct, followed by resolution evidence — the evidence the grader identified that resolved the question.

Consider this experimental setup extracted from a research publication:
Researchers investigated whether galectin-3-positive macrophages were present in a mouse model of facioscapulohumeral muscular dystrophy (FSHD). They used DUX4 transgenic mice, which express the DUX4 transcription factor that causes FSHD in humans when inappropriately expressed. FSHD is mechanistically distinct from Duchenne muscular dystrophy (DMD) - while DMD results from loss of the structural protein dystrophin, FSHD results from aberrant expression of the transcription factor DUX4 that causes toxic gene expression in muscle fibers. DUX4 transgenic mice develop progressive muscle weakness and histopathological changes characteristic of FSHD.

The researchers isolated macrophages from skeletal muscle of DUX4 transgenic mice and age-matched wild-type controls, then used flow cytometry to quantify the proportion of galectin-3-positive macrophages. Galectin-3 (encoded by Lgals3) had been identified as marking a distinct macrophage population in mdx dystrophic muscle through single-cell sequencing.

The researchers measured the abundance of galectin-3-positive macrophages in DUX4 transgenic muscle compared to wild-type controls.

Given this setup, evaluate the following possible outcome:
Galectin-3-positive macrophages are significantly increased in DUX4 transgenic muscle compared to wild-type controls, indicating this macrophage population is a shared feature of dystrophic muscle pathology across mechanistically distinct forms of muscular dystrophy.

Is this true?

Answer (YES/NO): YES